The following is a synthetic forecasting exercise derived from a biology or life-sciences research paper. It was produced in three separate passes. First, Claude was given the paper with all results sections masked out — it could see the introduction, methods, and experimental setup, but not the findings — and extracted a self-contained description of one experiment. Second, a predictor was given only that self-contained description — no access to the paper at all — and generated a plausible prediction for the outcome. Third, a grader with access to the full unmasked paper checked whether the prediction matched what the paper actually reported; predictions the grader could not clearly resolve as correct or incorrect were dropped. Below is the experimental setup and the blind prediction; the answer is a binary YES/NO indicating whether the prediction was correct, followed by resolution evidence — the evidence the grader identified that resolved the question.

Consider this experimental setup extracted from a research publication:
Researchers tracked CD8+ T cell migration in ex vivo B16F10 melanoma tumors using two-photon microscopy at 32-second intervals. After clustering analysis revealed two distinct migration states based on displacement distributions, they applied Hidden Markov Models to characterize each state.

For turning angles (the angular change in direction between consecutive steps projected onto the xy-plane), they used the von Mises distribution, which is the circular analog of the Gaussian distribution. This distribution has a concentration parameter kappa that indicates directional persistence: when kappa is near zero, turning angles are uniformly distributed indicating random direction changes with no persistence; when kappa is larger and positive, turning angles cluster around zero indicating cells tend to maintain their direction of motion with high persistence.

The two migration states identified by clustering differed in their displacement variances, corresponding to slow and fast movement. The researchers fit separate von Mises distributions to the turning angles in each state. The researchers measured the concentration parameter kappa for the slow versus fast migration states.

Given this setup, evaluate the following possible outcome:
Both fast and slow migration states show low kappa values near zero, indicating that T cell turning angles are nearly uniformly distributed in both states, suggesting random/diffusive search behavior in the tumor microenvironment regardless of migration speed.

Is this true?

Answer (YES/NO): NO